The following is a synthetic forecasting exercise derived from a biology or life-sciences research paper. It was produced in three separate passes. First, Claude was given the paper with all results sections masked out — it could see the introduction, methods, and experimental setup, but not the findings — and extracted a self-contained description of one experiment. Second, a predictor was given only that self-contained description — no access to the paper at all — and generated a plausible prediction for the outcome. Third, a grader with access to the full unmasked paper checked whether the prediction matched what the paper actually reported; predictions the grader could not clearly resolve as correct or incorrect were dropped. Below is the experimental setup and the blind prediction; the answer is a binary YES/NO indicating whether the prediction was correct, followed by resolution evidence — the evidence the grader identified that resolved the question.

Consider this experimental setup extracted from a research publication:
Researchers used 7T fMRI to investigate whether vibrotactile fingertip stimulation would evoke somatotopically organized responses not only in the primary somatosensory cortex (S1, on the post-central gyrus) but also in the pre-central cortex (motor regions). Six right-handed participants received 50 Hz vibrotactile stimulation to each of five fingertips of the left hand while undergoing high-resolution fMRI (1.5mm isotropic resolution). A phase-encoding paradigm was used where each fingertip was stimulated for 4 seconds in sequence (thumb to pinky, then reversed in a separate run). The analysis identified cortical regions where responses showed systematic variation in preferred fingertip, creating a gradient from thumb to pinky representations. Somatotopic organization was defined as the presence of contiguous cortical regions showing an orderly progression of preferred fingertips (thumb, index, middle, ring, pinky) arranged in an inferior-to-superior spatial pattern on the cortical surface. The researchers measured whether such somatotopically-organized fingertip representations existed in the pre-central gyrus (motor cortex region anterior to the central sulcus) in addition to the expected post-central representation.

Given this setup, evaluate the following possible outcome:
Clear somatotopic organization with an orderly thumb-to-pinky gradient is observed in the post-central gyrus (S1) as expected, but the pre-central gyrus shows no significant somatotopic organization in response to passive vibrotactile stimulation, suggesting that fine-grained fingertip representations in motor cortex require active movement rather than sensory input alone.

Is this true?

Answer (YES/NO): NO